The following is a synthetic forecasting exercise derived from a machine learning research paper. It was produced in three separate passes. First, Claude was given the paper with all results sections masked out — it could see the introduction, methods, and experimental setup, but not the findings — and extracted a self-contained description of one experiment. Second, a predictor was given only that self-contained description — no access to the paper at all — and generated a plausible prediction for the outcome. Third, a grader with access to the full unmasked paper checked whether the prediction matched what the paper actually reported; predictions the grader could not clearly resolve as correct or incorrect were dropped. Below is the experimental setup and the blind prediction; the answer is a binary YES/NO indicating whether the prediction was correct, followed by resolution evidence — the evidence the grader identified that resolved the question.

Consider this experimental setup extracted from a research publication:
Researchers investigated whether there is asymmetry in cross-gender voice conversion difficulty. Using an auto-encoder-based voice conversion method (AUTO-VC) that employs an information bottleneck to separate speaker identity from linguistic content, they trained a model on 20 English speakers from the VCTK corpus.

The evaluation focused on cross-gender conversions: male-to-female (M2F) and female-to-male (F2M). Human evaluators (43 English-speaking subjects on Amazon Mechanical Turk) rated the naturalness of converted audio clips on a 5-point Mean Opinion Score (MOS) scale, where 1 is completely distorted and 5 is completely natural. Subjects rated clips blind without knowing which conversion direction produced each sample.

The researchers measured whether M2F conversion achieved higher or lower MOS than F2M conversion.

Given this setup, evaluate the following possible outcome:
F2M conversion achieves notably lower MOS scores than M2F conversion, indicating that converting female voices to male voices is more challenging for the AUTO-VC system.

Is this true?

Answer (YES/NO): NO